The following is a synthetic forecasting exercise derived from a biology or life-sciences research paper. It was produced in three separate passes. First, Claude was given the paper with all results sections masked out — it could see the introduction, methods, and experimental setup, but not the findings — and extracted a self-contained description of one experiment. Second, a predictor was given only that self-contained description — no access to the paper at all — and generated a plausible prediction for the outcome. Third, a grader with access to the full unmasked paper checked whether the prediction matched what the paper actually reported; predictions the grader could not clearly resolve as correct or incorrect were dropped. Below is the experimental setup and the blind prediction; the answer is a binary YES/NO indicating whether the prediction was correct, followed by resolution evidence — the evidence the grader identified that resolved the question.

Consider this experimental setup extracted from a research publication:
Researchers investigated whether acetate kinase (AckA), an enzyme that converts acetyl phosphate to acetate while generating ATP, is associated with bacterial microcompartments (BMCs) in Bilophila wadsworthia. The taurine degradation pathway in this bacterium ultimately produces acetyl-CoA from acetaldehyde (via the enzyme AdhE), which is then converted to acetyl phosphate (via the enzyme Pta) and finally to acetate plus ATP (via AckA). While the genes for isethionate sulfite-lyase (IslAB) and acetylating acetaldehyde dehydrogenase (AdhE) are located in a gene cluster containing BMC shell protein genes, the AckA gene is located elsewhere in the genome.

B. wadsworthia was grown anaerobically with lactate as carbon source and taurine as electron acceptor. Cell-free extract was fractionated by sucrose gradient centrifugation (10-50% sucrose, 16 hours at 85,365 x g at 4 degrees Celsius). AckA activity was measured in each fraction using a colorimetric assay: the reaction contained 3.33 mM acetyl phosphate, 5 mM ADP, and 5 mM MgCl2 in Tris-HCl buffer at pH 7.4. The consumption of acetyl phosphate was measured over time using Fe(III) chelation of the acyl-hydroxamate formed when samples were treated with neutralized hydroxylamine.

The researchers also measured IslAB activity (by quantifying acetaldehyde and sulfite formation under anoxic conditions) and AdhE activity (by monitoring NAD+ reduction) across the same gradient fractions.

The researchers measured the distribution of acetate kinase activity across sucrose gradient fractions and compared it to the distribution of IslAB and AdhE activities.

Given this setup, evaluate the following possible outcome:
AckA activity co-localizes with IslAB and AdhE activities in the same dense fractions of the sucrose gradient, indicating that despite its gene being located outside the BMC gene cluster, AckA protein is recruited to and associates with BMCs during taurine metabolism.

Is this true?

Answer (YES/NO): NO